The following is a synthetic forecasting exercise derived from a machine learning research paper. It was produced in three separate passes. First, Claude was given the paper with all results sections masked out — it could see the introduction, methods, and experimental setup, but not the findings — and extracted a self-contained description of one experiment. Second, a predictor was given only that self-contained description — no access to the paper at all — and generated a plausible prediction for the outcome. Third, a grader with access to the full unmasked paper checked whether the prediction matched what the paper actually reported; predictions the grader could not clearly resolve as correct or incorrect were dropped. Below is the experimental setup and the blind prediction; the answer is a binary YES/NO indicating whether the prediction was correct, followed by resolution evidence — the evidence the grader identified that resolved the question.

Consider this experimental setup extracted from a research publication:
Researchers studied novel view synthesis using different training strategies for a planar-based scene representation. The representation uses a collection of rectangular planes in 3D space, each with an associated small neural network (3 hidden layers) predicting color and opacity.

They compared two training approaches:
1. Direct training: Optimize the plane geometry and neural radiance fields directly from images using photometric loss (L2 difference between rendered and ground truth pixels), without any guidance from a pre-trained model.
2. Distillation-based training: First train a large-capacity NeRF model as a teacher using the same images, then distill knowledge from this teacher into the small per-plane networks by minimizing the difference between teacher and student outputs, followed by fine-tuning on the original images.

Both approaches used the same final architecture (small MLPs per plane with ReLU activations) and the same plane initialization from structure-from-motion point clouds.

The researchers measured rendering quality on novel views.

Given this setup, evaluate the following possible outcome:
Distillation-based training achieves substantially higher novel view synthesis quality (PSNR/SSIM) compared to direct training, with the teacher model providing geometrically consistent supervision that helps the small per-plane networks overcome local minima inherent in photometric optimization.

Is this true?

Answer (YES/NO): YES